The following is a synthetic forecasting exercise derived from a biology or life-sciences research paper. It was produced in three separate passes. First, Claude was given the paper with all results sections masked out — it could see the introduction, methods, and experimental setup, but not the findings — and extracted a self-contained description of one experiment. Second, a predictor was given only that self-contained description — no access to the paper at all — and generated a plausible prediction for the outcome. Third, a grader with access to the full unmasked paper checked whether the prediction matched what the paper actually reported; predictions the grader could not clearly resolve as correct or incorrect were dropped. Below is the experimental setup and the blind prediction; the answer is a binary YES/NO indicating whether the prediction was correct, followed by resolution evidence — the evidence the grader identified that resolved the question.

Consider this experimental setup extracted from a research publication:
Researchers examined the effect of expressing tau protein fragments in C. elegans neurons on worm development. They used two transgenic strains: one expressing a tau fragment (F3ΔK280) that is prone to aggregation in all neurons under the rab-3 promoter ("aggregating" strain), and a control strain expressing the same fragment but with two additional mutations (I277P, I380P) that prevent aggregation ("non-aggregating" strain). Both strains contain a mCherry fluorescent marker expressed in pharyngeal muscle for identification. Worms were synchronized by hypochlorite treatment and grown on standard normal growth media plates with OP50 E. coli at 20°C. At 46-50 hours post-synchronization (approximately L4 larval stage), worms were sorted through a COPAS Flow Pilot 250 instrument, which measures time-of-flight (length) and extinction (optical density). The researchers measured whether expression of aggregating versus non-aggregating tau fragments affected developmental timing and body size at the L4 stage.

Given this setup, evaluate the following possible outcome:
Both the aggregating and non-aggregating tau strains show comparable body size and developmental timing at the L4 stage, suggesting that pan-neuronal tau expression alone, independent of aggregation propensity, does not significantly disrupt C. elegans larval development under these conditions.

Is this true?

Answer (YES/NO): NO